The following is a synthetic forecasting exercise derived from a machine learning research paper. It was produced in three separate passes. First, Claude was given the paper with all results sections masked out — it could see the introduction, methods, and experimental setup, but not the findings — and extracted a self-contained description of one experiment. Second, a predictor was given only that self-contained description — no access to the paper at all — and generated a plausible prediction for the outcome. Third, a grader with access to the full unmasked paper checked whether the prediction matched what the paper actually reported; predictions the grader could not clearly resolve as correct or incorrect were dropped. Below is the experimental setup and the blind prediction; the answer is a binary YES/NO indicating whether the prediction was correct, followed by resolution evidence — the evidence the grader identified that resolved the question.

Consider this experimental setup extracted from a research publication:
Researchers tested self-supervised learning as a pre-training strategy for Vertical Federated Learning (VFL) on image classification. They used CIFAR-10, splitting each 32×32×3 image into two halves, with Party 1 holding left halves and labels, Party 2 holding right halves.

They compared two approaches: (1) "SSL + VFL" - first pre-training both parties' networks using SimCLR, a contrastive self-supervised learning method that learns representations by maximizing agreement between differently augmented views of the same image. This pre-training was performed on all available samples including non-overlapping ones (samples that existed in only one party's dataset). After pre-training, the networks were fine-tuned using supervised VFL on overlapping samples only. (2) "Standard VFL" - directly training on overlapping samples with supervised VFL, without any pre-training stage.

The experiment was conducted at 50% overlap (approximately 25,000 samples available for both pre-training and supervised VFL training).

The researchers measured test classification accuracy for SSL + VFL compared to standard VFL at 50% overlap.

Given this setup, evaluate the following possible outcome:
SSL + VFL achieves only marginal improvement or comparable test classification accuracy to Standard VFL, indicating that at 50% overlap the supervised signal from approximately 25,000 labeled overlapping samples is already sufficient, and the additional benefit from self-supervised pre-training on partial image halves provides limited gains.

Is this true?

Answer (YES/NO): NO